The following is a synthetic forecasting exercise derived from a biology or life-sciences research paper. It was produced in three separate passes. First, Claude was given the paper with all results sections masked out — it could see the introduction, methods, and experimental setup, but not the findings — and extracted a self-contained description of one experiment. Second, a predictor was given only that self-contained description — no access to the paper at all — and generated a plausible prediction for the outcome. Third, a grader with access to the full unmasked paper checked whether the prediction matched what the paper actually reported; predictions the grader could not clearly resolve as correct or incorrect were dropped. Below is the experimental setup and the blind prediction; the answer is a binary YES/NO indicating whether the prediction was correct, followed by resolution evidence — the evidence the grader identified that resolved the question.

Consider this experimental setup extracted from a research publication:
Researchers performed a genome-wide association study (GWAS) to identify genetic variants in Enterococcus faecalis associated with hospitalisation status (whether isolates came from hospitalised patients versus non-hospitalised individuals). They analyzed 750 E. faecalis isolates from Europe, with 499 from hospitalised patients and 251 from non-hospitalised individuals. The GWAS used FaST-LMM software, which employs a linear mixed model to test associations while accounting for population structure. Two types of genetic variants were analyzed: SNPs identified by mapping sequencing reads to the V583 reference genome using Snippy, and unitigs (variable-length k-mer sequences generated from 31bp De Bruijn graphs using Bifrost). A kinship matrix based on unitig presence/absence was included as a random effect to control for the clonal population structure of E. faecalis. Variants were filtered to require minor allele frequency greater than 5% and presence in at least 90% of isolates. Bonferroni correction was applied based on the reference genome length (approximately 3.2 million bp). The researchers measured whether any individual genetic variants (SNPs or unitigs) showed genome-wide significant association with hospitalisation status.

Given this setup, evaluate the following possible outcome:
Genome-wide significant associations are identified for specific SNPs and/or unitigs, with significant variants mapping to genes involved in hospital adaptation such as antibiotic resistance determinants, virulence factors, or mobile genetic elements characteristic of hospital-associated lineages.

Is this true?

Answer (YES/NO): NO